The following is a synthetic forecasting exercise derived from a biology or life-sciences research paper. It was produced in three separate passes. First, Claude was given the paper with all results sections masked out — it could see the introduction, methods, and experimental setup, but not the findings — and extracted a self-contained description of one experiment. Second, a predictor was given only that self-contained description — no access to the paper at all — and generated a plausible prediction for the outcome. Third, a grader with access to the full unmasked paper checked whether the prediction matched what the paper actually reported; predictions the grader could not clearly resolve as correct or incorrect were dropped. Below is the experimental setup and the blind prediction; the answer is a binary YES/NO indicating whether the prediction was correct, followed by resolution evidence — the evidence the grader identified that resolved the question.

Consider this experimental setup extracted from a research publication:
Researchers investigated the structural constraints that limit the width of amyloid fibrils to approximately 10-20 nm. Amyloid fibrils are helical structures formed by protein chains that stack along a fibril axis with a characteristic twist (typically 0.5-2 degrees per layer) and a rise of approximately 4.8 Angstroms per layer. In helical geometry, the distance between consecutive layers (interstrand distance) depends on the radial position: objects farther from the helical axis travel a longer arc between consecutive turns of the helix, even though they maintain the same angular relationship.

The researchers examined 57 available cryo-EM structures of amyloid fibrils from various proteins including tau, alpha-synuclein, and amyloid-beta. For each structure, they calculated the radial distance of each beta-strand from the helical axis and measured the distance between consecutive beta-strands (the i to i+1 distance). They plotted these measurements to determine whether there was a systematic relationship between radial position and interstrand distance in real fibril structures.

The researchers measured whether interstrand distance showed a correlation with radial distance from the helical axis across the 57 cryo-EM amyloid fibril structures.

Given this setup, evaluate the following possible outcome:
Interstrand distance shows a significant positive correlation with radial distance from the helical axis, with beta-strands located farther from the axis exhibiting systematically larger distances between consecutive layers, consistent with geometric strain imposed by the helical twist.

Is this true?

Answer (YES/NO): YES